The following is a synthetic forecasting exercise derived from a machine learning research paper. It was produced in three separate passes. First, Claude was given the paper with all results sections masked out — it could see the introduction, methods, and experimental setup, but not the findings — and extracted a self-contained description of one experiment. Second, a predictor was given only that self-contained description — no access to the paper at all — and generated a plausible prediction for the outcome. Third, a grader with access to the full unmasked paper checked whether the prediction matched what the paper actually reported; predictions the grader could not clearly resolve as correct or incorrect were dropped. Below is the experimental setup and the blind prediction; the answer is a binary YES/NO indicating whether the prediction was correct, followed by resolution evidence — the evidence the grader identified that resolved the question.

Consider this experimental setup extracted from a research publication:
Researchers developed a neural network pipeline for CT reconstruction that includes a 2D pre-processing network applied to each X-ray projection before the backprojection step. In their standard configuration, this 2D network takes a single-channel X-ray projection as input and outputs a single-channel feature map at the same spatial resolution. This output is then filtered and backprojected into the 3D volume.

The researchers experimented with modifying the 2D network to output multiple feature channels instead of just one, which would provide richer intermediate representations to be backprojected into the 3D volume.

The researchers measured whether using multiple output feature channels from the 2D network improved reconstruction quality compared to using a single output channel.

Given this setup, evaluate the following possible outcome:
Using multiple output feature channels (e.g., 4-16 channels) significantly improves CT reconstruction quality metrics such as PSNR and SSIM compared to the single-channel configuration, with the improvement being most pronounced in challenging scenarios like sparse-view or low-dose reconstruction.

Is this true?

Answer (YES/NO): NO